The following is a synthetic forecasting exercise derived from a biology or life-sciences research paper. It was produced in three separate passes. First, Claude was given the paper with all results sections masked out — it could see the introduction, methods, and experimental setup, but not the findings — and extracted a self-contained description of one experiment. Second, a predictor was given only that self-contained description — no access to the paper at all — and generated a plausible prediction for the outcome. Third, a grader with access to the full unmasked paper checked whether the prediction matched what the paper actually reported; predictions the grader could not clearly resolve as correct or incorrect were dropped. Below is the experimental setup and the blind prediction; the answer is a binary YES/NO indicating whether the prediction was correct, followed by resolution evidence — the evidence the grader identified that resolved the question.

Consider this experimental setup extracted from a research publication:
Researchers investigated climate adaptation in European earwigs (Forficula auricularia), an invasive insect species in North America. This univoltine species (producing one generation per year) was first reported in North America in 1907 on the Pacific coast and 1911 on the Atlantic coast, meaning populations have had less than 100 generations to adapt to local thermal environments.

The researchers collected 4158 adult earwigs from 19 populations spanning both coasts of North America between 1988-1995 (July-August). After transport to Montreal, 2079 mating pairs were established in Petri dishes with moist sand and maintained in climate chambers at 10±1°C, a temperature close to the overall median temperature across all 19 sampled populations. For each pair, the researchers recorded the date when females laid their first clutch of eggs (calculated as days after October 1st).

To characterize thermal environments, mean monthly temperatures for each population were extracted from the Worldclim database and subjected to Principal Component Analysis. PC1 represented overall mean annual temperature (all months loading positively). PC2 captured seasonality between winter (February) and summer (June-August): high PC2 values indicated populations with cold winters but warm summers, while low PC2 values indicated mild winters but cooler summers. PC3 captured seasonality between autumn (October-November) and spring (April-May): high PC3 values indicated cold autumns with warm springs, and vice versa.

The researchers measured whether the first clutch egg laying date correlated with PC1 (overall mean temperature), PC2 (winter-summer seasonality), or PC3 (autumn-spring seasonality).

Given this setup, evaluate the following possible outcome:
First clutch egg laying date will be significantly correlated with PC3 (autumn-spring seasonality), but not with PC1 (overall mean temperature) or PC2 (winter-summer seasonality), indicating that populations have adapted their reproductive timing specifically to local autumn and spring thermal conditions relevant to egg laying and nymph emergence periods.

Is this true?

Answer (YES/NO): NO